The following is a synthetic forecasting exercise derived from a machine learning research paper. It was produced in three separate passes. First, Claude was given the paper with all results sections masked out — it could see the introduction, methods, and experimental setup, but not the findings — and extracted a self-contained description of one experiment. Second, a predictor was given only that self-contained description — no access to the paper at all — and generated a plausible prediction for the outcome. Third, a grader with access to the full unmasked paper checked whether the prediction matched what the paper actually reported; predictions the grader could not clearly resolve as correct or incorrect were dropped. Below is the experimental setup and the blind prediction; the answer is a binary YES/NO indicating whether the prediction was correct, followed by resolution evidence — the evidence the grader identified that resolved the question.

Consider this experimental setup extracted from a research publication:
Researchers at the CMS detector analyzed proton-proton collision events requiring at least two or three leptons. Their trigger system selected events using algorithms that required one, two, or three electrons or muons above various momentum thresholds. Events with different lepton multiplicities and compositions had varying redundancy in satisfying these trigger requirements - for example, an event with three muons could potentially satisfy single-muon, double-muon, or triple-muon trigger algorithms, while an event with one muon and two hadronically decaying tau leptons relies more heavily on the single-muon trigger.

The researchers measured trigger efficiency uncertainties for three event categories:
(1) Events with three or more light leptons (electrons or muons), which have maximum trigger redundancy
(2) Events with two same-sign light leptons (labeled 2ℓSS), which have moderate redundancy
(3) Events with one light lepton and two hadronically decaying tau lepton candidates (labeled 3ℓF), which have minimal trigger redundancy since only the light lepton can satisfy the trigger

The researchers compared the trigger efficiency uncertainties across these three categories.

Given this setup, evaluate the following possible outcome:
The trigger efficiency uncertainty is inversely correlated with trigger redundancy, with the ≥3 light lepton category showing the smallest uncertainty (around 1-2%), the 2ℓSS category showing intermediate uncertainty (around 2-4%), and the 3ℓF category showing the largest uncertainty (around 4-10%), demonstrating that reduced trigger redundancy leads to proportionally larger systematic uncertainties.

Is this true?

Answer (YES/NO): YES